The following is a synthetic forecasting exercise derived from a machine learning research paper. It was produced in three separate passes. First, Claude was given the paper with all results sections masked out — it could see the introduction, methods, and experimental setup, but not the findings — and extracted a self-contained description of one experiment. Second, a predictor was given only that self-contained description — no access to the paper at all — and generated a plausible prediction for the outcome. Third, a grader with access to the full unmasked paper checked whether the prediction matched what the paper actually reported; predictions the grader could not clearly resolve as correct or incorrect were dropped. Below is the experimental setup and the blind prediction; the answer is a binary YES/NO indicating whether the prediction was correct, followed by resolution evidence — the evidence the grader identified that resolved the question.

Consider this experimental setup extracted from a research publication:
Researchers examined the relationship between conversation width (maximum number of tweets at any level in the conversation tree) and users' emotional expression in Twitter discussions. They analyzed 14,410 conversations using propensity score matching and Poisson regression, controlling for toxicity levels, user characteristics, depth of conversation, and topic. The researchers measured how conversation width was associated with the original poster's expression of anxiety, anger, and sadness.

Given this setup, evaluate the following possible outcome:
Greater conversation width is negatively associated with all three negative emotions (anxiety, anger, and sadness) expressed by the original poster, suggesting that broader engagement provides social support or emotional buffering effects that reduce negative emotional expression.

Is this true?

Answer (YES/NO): YES